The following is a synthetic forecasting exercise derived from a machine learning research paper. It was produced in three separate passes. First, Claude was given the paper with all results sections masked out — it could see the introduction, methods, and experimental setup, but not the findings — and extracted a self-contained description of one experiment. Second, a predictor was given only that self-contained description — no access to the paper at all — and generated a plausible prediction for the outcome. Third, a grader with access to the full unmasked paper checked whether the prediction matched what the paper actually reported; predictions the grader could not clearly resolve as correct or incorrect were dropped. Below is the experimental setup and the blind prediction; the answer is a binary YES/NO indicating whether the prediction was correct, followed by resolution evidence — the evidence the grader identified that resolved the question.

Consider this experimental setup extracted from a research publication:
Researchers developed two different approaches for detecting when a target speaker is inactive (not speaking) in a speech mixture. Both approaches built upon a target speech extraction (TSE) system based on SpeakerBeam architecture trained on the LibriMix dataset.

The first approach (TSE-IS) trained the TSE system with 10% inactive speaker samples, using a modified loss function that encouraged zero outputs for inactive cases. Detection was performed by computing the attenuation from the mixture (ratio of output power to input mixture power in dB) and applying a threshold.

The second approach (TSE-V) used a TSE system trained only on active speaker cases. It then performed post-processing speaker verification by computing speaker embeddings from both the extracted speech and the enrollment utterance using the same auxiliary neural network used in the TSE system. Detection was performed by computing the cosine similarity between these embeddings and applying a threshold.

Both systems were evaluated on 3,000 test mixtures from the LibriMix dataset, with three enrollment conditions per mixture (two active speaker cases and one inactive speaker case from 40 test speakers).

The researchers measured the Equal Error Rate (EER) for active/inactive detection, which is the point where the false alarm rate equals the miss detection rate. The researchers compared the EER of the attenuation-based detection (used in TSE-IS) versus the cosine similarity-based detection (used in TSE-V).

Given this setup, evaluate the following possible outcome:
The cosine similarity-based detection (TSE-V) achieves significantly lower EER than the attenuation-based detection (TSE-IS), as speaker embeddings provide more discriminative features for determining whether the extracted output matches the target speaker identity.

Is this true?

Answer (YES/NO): YES